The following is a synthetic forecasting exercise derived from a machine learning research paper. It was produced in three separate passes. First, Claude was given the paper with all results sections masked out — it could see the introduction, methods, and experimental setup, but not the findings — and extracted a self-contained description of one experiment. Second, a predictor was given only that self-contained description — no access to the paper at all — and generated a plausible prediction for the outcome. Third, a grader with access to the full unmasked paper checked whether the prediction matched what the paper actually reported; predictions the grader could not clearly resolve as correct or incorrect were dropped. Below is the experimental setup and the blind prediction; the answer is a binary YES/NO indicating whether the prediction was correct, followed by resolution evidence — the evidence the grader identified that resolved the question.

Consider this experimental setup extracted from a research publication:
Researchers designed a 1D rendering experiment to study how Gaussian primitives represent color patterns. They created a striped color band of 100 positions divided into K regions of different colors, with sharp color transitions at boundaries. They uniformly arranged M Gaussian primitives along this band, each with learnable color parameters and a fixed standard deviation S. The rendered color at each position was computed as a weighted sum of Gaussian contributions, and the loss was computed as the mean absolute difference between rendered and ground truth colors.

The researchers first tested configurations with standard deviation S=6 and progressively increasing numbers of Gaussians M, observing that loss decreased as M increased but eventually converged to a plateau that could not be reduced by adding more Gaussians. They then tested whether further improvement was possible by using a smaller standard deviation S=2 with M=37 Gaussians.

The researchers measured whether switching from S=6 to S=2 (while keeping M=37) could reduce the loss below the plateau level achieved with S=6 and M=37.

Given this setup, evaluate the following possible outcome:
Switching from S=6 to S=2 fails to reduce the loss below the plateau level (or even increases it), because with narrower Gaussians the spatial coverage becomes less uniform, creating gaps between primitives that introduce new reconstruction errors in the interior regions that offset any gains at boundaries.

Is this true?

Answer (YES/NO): NO